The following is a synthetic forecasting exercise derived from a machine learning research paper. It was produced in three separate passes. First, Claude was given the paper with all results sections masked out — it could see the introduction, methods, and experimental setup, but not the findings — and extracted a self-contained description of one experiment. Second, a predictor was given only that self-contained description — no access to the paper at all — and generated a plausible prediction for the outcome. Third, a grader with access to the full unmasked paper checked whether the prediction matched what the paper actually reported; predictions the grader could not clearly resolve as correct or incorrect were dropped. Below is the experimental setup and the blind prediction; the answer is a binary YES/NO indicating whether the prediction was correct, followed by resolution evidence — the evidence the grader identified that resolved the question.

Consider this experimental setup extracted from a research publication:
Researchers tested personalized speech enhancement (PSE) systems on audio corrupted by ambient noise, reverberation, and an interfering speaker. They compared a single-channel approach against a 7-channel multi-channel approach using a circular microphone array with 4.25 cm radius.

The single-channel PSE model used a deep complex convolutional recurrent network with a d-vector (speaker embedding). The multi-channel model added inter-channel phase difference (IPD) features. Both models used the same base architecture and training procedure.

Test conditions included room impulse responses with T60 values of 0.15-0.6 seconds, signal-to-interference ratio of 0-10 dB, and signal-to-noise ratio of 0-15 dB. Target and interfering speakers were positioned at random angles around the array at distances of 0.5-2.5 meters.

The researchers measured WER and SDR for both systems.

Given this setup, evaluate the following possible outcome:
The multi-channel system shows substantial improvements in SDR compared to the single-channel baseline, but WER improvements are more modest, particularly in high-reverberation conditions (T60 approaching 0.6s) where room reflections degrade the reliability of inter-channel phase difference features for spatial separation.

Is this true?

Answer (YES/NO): NO